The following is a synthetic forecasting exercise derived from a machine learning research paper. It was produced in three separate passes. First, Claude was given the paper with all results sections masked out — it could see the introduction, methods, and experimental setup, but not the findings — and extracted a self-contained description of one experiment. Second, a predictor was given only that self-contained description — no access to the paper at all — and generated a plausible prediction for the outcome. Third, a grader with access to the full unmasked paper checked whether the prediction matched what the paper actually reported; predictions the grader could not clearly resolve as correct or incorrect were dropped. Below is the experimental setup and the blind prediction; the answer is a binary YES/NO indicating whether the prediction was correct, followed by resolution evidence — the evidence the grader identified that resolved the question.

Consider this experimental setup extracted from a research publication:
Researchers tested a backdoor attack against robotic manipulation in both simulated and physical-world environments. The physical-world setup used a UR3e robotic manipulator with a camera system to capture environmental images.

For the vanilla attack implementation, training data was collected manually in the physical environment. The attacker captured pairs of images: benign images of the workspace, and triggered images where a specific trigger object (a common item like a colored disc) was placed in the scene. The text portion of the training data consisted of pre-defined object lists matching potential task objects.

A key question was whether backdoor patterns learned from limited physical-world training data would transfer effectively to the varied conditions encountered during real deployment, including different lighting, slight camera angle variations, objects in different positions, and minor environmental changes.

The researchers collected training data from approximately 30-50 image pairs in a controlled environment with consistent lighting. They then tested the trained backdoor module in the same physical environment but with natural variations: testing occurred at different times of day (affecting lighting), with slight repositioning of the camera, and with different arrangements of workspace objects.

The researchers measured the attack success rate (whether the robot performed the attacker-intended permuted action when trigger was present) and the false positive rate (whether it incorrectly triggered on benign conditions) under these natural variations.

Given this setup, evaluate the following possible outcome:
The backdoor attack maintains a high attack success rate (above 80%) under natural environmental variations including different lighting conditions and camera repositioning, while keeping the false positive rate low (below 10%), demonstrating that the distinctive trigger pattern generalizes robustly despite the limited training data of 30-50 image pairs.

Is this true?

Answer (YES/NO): NO